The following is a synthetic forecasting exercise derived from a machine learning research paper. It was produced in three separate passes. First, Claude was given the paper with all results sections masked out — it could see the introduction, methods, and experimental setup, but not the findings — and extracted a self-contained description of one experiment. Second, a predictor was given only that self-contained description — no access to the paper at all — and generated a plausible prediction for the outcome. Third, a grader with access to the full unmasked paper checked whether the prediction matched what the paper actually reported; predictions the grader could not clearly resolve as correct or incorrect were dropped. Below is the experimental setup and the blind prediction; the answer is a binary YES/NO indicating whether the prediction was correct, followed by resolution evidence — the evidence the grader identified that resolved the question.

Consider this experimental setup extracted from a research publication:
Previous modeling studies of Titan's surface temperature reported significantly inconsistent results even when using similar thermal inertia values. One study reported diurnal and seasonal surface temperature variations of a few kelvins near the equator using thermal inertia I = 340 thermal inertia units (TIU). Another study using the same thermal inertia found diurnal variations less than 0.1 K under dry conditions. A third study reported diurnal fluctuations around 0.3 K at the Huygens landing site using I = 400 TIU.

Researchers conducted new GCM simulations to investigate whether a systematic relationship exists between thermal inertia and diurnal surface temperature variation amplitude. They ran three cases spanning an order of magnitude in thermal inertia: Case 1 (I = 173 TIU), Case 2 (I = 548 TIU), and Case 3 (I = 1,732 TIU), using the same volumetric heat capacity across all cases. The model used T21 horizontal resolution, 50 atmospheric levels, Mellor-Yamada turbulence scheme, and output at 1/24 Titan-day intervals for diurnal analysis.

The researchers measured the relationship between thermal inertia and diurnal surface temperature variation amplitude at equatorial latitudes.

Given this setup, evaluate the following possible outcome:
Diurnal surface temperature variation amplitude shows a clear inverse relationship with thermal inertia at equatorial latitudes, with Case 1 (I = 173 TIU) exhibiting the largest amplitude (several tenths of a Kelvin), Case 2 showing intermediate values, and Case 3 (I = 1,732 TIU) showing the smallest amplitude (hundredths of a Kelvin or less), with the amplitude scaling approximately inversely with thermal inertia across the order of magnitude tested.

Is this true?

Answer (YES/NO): NO